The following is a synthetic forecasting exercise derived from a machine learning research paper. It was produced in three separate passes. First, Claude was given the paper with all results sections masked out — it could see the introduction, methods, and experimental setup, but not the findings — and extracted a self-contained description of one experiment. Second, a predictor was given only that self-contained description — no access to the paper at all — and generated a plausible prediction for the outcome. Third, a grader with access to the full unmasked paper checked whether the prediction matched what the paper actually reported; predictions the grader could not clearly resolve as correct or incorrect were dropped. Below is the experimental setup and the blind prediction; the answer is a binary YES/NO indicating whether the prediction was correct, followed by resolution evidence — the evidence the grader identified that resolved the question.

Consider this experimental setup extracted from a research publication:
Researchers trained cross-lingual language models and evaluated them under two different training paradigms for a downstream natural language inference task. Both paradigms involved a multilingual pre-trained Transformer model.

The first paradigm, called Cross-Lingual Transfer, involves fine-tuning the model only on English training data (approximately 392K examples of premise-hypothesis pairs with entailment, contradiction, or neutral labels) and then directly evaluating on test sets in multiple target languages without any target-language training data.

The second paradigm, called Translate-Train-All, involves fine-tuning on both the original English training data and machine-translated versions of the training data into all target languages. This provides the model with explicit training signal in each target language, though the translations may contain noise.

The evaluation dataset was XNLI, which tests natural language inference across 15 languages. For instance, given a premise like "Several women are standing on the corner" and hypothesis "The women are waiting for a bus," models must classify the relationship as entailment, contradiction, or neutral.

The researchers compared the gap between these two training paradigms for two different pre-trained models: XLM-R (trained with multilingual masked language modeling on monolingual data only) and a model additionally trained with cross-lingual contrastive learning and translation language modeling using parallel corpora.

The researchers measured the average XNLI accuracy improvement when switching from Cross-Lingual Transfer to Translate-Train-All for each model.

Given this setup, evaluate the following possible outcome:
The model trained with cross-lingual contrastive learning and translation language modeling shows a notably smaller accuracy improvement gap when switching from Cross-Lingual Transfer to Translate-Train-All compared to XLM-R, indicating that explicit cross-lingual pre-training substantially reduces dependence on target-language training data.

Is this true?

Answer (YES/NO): NO